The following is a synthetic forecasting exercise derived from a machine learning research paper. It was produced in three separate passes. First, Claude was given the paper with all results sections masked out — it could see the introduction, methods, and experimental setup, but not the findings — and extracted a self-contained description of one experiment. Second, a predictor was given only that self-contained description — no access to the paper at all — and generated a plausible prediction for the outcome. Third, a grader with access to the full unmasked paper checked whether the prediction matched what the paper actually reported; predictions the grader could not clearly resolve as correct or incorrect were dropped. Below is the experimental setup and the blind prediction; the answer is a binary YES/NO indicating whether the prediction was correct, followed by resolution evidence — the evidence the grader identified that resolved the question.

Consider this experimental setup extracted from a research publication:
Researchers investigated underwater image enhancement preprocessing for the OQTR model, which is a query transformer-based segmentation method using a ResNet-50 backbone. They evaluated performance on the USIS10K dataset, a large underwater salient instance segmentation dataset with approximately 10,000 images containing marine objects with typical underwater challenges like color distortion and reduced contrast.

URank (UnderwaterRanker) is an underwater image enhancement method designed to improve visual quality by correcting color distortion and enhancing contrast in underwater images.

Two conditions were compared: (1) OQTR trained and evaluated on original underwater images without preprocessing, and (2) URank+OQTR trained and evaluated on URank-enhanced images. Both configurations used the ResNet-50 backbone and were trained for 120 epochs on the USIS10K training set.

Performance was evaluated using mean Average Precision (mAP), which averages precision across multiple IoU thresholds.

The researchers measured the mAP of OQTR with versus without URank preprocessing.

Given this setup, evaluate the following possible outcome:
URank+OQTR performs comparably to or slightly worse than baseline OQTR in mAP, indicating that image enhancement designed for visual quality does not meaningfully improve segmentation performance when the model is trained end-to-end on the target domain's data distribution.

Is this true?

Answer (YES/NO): NO